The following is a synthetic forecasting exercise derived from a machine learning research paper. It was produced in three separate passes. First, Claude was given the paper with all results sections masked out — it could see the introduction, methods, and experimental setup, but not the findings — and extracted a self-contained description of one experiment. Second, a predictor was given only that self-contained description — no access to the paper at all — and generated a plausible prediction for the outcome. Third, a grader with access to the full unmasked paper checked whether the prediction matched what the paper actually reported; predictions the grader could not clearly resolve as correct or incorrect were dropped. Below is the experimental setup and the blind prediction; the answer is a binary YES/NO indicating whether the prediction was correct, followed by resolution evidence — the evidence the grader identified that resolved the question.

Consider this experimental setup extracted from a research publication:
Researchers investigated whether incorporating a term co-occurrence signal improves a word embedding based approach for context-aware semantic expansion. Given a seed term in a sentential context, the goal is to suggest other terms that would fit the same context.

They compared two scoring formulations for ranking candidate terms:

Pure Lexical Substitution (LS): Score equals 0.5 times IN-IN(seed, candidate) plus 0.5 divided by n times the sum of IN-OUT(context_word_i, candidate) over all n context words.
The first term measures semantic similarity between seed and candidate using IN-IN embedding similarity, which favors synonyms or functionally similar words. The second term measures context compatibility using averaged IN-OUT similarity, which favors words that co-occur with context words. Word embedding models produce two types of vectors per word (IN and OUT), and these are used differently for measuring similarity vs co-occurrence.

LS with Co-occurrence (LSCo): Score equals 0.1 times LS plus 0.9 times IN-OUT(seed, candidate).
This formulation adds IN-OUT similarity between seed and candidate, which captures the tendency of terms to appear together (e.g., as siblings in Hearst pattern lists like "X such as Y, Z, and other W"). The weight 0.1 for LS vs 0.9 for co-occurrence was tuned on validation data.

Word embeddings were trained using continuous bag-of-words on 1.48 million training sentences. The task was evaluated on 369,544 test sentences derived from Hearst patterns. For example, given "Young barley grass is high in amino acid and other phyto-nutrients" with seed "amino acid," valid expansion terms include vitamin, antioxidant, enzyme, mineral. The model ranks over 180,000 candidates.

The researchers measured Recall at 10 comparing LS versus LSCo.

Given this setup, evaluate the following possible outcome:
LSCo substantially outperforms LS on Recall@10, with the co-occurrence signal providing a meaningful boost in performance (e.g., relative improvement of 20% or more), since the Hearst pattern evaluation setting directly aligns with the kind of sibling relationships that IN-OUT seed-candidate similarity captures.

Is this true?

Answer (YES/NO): YES